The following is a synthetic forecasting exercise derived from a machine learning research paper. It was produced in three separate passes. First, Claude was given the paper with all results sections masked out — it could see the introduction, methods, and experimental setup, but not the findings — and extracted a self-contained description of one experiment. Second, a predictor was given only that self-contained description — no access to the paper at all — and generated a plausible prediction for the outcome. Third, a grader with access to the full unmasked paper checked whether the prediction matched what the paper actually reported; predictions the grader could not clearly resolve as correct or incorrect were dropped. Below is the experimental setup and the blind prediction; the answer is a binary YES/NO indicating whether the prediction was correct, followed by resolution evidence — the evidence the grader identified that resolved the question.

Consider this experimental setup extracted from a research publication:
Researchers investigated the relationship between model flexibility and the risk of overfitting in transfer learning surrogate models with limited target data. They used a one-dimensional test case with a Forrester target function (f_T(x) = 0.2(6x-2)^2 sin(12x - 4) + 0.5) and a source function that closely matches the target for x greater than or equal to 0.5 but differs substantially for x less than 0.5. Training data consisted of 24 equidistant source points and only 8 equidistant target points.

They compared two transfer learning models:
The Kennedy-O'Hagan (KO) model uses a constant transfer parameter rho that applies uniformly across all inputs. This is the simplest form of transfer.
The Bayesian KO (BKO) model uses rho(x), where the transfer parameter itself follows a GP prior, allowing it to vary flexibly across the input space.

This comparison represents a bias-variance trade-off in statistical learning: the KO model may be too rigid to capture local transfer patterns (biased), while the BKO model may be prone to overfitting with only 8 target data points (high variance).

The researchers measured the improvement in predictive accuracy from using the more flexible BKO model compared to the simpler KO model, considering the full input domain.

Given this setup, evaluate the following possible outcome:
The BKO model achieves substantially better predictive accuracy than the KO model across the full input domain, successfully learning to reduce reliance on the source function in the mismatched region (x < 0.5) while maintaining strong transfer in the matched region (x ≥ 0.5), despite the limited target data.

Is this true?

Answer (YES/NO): NO